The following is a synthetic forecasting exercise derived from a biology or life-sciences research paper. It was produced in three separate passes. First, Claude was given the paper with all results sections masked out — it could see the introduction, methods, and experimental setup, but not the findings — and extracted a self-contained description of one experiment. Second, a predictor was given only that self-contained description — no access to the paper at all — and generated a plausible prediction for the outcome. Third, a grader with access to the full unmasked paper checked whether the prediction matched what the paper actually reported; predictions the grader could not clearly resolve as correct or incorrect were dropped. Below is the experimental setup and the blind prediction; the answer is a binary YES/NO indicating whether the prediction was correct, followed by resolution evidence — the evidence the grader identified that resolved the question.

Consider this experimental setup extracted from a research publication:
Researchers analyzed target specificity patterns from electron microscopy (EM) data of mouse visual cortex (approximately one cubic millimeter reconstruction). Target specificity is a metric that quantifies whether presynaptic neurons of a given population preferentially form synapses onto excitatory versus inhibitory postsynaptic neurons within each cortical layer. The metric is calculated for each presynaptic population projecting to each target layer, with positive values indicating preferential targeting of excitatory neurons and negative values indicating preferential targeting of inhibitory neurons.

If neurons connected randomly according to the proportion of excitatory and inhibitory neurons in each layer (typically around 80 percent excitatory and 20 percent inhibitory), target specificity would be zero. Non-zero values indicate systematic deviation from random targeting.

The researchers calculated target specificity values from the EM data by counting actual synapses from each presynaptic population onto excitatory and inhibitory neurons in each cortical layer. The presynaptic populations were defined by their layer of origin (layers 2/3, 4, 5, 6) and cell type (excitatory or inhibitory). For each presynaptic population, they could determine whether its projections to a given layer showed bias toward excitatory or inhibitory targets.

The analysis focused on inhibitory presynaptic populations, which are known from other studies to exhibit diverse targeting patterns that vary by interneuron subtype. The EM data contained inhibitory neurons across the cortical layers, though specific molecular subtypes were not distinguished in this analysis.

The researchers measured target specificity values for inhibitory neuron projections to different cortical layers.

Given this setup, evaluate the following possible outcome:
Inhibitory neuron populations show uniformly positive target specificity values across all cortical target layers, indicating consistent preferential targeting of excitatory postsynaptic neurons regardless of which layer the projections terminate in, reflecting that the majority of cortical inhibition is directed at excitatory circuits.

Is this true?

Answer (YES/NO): NO